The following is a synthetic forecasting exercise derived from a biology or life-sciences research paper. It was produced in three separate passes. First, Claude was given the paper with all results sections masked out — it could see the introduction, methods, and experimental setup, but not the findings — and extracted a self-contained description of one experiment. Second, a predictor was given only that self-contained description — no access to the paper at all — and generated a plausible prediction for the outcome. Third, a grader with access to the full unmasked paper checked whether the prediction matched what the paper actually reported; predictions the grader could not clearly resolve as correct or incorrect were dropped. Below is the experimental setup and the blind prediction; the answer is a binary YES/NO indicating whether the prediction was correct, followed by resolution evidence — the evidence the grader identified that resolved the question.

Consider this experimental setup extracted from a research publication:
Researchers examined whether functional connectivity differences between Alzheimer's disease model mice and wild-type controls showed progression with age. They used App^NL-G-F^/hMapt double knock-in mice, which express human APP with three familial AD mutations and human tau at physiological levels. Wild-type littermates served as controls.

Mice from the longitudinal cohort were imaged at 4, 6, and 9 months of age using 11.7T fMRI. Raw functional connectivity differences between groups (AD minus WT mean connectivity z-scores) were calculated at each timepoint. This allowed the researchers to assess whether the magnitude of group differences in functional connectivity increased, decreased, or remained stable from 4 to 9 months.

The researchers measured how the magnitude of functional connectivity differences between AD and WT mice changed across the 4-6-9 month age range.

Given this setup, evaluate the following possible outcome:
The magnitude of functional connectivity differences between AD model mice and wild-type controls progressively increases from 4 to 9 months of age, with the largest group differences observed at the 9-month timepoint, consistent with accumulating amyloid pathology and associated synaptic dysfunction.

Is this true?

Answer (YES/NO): YES